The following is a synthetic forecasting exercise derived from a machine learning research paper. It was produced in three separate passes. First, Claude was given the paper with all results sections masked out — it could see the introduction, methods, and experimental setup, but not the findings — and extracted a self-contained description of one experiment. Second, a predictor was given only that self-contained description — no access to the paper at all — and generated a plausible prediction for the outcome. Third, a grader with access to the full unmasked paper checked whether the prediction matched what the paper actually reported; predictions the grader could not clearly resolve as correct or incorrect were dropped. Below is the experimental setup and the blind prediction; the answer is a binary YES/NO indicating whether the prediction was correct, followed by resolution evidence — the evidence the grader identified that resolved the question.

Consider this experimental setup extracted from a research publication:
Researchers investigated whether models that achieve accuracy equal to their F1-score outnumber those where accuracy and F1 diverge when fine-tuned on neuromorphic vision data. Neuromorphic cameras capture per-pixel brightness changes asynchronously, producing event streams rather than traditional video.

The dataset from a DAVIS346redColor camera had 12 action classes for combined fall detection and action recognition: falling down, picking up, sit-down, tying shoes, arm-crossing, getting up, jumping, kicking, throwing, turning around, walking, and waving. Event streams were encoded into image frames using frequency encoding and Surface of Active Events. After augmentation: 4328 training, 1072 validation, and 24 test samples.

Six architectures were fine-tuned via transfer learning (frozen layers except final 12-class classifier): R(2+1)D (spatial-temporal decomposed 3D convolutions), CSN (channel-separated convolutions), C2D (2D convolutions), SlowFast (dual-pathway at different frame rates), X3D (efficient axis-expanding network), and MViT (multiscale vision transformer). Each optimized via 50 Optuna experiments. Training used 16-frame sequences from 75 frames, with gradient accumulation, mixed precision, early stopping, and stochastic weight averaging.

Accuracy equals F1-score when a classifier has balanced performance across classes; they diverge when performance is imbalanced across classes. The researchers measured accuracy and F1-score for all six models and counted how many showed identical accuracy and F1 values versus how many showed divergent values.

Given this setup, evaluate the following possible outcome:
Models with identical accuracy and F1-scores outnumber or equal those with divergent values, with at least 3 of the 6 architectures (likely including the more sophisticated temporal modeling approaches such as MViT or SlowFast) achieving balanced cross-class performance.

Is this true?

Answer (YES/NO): YES